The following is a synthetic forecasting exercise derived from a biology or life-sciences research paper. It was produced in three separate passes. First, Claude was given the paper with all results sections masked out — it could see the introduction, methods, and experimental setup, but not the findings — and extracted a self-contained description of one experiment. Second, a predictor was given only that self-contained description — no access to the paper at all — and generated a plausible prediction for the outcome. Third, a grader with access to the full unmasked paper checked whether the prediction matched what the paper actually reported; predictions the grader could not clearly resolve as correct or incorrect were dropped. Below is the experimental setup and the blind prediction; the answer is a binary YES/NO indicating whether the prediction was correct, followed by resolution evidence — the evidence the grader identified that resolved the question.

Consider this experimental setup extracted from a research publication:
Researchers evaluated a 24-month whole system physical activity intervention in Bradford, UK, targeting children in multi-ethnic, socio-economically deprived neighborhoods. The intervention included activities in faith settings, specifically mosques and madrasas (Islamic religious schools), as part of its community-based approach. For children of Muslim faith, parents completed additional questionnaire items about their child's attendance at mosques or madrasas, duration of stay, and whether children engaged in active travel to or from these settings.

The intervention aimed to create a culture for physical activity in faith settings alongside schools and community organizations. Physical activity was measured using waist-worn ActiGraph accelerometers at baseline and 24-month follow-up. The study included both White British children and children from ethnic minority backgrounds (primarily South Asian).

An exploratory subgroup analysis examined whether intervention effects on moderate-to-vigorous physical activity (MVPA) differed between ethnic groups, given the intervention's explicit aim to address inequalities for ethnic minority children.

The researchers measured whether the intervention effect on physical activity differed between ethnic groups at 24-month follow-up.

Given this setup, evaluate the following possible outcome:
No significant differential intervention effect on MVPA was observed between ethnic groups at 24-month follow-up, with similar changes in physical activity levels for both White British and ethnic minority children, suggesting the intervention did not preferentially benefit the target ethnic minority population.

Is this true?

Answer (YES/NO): NO